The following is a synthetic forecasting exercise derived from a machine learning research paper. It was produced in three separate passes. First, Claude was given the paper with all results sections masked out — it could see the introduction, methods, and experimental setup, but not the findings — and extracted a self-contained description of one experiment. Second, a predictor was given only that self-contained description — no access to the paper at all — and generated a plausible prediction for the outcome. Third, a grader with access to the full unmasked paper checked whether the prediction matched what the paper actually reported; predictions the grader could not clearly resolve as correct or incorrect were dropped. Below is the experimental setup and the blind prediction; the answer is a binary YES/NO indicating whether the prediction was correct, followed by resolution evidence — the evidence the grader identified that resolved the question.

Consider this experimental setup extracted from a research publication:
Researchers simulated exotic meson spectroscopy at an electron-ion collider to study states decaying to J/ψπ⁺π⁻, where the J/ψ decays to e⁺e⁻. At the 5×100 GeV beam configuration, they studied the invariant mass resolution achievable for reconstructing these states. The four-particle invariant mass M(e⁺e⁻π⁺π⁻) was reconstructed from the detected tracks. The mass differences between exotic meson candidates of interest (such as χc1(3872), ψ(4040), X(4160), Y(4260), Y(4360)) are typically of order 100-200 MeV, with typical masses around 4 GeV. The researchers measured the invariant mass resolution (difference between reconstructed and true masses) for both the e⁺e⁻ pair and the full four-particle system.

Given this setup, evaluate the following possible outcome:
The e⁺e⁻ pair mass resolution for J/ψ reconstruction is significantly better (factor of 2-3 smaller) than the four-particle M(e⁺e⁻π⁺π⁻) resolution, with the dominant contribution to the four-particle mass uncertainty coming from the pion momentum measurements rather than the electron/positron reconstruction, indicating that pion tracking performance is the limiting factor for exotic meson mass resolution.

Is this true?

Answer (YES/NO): NO